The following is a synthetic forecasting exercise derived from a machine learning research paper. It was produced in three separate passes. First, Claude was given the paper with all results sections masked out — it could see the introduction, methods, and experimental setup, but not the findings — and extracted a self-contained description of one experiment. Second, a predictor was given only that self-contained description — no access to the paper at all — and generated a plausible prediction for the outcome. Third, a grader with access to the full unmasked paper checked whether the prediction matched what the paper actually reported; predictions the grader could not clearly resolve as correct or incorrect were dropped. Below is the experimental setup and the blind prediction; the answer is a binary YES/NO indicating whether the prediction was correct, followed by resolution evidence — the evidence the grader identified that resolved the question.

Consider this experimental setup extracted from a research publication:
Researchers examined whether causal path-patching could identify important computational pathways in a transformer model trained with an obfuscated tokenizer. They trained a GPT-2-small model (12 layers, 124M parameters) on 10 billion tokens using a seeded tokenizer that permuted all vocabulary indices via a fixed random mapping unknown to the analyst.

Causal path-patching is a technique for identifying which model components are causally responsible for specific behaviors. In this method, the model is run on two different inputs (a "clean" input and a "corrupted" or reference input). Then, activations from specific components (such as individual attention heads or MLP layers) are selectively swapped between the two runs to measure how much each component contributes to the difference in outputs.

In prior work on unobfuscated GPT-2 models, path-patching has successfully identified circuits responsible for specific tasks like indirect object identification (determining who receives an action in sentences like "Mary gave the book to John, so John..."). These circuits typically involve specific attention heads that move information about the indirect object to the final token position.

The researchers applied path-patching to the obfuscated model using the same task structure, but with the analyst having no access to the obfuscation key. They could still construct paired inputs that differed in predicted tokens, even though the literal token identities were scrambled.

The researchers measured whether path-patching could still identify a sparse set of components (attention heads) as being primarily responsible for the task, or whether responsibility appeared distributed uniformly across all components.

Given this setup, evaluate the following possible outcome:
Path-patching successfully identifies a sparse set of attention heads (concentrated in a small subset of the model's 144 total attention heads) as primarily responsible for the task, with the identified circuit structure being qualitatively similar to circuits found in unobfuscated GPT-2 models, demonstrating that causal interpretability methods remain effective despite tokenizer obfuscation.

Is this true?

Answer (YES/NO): NO